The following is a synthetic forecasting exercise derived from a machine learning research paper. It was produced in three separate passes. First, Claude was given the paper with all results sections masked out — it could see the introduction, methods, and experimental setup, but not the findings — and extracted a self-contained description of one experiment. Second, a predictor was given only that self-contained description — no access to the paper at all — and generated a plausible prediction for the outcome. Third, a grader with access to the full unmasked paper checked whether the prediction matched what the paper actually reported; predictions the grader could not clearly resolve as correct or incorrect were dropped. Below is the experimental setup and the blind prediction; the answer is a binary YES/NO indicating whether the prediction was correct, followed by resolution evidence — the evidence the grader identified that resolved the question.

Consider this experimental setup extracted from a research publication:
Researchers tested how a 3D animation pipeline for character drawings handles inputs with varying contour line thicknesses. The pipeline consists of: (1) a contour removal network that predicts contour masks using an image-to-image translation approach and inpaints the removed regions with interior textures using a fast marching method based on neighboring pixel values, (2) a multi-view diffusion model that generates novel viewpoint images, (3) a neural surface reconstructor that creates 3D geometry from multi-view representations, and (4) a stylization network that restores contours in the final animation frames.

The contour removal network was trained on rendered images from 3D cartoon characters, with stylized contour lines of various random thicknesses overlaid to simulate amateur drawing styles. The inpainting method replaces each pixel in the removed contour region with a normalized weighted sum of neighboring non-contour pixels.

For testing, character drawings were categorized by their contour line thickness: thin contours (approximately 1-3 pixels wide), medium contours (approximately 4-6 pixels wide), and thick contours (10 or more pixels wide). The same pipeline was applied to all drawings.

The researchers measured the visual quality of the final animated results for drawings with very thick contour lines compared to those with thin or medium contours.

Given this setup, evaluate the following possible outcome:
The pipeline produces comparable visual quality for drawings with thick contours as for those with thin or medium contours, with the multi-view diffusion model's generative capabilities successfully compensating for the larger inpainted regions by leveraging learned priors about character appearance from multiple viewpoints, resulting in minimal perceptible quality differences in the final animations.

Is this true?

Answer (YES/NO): NO